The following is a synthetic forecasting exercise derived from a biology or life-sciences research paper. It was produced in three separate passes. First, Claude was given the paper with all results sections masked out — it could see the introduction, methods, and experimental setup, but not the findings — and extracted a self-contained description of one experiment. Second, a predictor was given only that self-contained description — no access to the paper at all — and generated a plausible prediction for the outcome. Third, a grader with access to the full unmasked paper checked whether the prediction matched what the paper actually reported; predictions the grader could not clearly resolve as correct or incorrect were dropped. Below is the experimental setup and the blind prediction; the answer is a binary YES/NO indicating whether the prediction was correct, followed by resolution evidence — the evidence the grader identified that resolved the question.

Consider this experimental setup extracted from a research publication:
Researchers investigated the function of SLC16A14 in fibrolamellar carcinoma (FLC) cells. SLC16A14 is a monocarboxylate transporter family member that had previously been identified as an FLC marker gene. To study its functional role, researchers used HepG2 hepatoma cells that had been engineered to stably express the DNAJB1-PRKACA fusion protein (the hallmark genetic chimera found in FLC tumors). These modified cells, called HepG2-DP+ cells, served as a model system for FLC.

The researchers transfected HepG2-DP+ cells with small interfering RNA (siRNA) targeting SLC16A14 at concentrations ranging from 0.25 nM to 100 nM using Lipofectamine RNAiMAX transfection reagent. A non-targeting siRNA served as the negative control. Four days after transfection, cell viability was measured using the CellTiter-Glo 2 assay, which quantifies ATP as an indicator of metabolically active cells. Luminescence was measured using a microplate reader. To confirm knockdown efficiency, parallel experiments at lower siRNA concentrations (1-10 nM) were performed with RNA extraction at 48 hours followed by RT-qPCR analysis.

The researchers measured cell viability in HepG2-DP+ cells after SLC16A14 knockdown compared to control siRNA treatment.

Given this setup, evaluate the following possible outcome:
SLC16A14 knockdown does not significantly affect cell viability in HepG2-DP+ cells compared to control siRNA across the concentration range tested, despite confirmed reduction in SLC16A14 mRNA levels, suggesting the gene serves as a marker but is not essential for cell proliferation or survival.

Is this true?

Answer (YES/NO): NO